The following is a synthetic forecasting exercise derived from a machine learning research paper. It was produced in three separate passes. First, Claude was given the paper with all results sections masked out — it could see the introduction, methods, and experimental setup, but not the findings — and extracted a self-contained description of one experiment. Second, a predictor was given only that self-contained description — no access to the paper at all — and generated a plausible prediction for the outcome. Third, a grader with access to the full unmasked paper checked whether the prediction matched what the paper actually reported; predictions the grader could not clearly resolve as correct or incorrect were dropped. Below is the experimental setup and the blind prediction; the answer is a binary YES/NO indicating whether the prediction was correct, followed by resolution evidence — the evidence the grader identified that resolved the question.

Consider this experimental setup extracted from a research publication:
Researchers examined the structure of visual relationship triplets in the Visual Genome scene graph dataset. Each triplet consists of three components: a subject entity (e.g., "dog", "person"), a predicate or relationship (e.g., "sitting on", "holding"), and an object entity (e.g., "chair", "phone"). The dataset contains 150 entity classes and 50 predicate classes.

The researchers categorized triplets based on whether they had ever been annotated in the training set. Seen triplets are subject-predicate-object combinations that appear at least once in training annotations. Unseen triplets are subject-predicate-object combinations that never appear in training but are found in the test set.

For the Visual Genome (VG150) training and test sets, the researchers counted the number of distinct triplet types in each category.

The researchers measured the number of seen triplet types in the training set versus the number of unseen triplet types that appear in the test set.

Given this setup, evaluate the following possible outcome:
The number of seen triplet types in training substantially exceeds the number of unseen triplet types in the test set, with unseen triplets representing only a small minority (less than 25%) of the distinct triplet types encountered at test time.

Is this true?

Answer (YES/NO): YES